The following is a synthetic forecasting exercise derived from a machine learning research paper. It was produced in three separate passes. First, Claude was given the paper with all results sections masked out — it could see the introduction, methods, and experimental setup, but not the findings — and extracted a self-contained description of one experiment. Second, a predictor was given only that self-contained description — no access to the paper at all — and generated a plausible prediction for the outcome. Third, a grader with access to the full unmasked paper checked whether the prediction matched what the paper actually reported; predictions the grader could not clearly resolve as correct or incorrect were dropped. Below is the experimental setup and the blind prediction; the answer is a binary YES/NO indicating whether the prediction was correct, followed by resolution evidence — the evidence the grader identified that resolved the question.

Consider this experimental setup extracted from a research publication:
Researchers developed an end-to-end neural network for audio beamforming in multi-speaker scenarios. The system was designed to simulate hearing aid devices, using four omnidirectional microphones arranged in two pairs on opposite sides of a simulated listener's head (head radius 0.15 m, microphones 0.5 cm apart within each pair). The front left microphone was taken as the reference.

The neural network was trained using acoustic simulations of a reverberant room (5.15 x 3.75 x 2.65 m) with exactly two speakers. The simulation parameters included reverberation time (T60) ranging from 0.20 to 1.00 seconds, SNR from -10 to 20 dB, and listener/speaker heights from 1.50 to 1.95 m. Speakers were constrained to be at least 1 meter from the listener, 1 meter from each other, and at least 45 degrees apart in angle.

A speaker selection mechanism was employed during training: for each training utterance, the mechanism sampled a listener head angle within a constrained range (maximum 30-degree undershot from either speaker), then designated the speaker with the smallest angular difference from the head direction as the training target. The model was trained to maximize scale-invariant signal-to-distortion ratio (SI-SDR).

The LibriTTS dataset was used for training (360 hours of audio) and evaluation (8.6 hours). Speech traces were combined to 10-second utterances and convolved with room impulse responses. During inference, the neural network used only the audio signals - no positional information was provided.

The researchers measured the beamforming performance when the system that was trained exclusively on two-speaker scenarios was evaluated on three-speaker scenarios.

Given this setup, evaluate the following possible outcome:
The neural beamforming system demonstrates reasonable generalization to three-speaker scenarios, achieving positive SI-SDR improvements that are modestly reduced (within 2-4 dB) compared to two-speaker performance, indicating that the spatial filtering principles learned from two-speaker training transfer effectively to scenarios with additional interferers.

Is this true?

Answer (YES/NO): NO